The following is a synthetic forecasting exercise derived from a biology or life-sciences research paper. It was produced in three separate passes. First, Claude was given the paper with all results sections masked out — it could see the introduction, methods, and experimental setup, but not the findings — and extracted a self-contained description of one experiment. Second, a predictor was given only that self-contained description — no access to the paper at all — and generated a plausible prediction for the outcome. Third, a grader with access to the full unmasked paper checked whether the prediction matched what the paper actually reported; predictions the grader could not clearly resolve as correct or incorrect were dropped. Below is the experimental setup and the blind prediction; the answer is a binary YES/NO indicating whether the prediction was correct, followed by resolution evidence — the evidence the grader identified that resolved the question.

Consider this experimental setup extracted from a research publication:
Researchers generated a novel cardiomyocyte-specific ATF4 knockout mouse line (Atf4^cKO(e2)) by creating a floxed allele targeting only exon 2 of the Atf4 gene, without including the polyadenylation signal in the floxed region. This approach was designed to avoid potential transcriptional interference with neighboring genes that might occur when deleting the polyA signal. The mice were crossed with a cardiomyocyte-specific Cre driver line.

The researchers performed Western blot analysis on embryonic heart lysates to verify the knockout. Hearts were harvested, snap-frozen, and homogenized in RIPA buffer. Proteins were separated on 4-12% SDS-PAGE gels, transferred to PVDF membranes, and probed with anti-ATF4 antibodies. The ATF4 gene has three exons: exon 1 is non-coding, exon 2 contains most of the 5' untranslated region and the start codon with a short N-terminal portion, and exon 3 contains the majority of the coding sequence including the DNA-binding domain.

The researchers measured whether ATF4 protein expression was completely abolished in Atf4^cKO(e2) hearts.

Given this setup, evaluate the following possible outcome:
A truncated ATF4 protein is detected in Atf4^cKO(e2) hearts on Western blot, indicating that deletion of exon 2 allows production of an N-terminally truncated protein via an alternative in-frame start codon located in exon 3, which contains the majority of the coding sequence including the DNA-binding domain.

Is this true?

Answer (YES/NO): YES